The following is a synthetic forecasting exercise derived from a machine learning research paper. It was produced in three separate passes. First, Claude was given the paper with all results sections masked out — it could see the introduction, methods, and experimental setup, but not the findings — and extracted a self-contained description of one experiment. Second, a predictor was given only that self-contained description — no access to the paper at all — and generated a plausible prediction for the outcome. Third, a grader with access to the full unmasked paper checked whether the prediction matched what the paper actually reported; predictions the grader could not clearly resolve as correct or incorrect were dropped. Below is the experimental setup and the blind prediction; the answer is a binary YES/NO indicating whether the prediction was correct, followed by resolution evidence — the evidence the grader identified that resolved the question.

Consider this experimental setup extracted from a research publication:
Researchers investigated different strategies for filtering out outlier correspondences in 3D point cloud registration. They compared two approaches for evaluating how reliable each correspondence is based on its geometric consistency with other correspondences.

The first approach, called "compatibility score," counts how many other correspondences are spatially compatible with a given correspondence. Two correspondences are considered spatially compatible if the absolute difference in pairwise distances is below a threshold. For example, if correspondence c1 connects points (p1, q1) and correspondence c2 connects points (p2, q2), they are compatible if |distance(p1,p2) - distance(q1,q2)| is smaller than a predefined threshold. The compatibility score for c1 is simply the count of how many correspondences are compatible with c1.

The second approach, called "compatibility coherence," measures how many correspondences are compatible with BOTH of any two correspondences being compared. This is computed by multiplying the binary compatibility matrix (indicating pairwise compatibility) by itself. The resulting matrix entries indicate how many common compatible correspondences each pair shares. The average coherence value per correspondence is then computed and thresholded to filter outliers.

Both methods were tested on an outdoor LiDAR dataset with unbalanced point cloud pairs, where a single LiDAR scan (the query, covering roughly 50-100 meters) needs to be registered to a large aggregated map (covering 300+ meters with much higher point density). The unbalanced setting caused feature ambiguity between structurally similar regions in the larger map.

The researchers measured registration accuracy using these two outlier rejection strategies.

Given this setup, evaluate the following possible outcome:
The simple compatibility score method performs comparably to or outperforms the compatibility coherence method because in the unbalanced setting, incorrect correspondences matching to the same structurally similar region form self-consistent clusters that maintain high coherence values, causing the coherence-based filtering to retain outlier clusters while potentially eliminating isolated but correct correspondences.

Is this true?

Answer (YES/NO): NO